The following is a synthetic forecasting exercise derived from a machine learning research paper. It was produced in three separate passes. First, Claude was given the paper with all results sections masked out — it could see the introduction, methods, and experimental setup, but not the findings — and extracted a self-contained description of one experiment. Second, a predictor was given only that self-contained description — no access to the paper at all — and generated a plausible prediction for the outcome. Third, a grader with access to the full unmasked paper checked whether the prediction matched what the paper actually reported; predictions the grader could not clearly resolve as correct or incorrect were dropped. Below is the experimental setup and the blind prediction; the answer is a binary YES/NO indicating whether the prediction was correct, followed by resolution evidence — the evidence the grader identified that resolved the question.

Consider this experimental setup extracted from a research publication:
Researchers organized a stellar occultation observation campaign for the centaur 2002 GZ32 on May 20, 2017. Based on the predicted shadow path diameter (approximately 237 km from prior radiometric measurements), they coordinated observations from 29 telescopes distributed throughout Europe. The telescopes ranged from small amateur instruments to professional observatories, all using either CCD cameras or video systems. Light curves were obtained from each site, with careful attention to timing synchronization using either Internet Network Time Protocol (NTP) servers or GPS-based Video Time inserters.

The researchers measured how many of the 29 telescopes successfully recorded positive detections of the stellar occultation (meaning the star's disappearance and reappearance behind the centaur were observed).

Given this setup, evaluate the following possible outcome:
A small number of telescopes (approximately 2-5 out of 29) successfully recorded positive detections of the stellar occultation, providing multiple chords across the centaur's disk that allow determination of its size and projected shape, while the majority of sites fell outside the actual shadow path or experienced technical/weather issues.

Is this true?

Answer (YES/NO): NO